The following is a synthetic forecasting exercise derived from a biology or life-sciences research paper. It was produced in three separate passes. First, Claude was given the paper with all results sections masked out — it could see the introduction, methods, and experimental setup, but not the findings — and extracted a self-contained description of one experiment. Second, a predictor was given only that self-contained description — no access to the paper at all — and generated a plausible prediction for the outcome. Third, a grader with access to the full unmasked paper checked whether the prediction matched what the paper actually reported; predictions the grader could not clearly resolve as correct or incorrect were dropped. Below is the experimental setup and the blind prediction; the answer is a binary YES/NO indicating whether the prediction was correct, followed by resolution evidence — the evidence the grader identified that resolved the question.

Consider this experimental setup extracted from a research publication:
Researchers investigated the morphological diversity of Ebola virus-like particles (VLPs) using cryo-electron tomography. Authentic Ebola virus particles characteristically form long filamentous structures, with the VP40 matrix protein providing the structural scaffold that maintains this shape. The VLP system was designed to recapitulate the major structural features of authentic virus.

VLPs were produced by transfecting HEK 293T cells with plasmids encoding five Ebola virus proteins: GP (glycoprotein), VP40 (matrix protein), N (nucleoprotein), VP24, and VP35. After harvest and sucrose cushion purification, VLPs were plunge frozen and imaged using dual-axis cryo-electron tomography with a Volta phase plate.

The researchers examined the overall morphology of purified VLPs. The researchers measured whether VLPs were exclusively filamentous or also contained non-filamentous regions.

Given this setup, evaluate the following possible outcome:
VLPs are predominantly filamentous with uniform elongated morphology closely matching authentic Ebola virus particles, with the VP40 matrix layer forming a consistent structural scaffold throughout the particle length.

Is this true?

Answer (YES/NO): NO